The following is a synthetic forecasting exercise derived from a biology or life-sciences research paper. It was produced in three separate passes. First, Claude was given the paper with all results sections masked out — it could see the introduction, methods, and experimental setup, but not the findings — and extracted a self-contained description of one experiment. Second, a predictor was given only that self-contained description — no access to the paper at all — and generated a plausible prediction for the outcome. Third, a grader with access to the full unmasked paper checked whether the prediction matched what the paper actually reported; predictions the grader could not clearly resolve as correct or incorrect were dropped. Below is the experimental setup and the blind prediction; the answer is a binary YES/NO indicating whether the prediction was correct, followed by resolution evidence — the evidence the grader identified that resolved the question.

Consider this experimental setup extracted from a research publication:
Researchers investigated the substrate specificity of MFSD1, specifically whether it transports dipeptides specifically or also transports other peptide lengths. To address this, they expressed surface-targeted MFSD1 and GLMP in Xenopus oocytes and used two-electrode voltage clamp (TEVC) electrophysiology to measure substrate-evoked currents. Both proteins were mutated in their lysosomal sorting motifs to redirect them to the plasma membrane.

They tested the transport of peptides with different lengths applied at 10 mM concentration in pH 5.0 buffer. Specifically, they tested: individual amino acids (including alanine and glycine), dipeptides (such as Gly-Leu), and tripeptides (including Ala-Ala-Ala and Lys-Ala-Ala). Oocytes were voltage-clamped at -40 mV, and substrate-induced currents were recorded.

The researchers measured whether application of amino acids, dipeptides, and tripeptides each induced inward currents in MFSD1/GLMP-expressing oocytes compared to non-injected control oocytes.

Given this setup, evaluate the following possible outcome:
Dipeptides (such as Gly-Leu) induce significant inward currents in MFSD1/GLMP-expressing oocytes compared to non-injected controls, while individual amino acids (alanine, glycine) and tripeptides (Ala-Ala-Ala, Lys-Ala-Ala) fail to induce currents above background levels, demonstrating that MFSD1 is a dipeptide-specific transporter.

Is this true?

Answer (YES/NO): NO